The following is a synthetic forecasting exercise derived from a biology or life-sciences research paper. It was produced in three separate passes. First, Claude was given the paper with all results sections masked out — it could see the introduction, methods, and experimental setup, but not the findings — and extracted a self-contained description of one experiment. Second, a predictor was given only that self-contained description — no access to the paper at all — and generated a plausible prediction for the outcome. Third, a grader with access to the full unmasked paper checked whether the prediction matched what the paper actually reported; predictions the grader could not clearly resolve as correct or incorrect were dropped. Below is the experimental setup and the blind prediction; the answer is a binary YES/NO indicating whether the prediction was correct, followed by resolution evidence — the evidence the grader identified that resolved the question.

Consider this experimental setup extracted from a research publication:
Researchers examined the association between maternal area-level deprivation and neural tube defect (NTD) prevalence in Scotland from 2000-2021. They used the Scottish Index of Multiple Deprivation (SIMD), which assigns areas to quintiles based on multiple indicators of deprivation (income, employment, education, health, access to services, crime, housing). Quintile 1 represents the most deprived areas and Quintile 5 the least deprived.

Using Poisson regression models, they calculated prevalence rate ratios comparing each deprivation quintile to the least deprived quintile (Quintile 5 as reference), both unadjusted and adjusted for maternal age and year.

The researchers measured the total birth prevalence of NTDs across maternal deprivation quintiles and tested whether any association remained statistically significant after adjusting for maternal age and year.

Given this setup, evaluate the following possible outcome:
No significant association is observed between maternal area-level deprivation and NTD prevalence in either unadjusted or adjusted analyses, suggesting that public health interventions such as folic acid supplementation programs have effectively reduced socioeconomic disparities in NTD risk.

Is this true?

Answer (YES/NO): NO